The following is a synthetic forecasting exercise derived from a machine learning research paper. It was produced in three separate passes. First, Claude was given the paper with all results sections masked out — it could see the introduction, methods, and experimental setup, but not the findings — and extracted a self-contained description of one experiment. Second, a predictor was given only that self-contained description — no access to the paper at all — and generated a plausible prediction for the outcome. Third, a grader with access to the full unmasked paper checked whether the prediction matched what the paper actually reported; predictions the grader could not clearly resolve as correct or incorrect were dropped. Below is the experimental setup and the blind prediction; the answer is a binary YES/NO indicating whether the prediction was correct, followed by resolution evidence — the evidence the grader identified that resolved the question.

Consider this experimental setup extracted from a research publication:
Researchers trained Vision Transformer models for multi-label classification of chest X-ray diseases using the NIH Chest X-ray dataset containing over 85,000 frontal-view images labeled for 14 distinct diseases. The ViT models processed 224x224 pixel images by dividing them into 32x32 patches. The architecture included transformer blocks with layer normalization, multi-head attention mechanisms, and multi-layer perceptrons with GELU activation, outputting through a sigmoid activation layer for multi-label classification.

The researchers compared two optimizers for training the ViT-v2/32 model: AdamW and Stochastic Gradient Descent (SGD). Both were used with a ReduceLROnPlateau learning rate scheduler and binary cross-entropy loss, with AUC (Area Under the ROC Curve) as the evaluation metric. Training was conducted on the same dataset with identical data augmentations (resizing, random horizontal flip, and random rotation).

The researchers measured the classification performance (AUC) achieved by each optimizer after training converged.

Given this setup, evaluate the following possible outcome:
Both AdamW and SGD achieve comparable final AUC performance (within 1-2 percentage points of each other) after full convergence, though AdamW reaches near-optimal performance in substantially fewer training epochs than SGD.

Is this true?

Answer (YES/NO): NO